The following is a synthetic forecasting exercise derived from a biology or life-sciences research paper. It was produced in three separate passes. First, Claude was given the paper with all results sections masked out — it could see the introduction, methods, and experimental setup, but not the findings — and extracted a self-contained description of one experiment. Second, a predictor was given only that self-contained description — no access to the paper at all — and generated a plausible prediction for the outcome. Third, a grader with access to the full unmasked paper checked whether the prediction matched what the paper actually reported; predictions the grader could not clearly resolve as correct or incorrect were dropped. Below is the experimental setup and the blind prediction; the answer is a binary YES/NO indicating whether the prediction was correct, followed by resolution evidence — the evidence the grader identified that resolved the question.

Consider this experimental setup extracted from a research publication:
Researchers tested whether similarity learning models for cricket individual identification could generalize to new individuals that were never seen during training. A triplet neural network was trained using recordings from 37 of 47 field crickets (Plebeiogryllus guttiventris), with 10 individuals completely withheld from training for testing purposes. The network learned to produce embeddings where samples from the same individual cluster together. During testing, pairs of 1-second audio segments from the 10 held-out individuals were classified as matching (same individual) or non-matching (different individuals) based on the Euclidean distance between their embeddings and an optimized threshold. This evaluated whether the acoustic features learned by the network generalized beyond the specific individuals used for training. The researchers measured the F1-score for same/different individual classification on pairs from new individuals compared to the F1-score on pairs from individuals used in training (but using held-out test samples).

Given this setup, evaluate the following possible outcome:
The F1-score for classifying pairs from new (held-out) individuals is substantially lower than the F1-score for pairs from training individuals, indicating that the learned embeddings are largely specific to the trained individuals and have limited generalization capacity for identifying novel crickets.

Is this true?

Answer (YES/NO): NO